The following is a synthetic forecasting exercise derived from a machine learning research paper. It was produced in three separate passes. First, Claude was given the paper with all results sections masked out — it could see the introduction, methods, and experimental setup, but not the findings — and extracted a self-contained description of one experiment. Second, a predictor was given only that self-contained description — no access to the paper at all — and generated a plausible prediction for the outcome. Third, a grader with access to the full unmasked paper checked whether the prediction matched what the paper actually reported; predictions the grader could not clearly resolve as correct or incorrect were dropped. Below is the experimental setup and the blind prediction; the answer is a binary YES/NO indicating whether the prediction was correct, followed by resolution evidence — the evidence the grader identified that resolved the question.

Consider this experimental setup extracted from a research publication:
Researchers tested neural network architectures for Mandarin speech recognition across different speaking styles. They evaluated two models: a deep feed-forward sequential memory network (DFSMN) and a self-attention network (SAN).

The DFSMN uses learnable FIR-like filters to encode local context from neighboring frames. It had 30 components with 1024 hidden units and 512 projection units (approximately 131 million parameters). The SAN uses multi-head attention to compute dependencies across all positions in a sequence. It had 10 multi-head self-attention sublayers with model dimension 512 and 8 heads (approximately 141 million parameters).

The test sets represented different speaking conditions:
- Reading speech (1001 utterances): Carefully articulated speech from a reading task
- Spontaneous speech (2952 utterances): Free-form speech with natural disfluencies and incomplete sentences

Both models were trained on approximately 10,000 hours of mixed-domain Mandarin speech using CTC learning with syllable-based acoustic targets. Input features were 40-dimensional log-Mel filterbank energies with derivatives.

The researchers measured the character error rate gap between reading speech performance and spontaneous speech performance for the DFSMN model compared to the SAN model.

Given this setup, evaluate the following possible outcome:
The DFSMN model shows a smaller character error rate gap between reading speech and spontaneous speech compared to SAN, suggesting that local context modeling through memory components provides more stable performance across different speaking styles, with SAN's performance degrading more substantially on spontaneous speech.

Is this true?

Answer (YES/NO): NO